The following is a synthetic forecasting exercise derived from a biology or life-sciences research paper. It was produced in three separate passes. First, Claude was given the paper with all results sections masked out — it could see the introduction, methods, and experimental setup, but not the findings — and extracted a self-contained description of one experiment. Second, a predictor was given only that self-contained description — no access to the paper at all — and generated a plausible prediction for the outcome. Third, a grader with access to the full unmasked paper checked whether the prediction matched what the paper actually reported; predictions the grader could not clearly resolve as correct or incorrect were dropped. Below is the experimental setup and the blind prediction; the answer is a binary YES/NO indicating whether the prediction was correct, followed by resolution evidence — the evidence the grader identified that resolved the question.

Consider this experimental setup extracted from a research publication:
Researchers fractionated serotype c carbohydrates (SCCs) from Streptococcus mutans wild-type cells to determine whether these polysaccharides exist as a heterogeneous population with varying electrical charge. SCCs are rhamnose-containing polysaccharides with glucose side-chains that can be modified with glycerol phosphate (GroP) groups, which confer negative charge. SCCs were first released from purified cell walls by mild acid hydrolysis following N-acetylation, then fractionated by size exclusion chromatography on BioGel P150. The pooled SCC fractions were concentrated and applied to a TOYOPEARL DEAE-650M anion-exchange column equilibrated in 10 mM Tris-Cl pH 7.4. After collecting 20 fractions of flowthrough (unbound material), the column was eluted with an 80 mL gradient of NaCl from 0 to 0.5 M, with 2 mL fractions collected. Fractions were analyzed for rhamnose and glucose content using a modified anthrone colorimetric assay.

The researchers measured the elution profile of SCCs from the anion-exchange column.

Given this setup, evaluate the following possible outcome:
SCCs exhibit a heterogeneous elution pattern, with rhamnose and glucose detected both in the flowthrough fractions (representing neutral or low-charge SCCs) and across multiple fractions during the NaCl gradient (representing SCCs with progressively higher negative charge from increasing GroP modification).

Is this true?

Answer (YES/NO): YES